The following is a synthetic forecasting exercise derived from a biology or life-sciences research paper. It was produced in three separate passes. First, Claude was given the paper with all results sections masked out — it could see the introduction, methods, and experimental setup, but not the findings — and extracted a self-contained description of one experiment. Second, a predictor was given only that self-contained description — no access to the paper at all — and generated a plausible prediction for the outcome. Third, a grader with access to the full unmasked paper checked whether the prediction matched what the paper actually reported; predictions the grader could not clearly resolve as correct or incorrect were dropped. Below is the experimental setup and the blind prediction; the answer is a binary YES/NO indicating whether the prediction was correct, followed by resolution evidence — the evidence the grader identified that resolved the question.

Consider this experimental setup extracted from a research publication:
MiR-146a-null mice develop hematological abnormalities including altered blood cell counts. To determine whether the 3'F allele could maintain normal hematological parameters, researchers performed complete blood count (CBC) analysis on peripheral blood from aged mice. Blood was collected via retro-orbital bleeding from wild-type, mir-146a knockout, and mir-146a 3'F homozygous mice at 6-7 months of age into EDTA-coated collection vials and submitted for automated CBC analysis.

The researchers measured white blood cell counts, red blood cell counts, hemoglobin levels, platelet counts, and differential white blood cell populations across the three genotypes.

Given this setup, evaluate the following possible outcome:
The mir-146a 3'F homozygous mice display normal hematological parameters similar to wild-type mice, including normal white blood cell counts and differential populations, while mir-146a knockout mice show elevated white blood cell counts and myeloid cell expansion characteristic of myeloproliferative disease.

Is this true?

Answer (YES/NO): NO